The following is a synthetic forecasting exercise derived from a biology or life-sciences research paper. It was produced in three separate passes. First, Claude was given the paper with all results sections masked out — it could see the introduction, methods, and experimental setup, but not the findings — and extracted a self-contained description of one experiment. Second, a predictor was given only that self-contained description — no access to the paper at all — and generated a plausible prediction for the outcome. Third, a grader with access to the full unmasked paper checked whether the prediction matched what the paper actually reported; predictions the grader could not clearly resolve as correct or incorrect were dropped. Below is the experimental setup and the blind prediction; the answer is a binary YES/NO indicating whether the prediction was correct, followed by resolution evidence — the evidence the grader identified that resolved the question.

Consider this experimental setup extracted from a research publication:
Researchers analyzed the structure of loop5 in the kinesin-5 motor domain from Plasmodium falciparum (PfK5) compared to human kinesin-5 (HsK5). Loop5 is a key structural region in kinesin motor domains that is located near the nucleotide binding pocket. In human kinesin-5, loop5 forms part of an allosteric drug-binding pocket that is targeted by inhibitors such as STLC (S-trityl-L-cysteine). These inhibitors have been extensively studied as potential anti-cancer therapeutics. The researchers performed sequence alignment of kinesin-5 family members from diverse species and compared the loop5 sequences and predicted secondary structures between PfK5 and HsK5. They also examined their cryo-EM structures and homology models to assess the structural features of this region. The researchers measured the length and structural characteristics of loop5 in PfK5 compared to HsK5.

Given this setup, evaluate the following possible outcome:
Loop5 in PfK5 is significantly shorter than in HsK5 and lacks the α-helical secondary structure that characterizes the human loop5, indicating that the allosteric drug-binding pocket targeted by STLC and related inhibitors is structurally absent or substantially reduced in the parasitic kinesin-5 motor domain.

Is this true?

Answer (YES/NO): NO